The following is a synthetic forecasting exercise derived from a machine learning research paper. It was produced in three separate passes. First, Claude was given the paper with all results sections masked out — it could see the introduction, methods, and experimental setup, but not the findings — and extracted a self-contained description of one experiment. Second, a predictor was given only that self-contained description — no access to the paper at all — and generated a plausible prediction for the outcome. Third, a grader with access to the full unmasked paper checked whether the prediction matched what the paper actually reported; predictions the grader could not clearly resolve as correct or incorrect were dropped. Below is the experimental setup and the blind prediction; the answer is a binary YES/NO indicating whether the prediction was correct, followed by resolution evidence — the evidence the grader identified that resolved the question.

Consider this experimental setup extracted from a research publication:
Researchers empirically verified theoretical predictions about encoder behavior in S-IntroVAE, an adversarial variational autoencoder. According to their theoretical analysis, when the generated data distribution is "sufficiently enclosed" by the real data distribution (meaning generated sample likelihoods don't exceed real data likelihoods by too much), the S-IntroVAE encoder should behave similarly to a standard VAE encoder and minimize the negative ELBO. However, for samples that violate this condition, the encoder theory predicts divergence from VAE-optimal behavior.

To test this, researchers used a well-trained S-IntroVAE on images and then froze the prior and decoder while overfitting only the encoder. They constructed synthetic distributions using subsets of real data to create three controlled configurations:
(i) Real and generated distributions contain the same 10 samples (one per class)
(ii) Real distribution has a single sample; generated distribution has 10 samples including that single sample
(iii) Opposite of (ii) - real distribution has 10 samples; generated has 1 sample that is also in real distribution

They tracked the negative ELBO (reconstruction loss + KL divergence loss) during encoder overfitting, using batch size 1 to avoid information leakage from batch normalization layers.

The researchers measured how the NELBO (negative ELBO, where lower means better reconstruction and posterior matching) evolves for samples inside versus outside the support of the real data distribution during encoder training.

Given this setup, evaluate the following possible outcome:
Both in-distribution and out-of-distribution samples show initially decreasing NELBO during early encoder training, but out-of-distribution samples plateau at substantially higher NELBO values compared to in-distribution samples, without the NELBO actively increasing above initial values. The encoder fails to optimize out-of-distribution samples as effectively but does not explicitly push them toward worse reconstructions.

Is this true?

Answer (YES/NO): NO